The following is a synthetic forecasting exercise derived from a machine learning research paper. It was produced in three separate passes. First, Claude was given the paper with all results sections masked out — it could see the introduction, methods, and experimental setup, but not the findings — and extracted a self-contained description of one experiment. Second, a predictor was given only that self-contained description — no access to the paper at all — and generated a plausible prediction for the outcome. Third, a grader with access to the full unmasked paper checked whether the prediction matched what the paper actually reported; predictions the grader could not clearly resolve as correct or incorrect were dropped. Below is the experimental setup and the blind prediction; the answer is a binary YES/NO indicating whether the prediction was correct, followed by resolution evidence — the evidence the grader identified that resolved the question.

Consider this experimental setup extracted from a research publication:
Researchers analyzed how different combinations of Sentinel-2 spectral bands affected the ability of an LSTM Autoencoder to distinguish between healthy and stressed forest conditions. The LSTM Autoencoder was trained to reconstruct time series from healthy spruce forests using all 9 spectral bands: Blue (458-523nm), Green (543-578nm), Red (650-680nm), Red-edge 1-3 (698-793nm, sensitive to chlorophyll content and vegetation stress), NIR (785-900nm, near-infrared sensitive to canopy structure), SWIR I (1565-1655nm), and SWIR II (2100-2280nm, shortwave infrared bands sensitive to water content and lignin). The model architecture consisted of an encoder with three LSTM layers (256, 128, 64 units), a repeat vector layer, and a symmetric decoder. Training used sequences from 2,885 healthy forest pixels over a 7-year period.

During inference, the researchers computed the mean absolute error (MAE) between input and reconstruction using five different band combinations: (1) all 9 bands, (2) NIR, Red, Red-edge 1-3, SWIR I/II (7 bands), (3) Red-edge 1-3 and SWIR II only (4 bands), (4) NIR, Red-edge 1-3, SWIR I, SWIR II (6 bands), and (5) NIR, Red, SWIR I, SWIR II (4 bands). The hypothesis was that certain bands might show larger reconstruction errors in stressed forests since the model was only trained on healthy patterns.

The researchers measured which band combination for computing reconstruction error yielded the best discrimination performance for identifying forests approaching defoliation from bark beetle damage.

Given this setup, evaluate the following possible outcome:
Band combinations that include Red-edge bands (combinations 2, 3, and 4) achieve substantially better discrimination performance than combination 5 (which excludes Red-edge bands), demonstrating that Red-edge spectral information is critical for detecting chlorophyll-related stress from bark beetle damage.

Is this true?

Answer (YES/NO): NO